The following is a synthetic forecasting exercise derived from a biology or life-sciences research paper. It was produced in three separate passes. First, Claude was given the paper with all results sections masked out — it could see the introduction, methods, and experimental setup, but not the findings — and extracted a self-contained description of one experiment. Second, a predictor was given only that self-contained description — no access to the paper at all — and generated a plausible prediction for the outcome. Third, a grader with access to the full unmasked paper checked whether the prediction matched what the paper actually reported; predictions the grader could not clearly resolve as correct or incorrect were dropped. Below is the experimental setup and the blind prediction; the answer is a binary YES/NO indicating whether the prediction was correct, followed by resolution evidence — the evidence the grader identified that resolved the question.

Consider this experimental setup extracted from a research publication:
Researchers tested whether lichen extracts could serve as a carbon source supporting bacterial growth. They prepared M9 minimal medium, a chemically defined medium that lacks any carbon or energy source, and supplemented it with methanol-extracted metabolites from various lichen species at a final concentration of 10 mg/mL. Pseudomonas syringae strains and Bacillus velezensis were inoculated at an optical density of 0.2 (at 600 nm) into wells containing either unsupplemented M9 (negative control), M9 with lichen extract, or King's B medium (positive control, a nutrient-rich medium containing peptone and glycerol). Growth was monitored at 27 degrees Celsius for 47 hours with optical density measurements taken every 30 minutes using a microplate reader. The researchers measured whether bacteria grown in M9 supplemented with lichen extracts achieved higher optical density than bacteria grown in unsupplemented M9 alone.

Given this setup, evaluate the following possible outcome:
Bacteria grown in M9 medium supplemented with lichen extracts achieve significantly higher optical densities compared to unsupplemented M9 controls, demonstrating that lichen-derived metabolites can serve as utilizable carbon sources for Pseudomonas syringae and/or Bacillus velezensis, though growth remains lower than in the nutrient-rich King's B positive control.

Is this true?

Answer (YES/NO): YES